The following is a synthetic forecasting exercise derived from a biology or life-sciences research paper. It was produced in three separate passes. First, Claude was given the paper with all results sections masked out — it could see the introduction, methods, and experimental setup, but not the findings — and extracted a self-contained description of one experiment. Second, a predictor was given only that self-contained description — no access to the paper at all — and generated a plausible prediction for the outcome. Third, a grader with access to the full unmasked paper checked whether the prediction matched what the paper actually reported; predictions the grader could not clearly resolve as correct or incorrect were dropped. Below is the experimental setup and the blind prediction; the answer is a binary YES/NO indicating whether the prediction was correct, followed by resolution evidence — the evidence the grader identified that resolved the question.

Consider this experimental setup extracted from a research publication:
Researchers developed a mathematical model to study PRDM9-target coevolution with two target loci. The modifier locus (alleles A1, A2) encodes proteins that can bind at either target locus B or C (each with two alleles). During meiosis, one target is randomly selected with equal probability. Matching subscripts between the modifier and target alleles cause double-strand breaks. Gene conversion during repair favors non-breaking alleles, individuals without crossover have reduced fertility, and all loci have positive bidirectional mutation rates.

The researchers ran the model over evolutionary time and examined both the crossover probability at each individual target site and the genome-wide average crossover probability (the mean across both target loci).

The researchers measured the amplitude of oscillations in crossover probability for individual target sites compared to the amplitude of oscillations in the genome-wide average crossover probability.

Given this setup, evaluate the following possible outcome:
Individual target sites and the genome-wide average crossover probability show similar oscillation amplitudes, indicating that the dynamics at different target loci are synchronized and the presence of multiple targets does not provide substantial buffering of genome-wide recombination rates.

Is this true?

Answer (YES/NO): NO